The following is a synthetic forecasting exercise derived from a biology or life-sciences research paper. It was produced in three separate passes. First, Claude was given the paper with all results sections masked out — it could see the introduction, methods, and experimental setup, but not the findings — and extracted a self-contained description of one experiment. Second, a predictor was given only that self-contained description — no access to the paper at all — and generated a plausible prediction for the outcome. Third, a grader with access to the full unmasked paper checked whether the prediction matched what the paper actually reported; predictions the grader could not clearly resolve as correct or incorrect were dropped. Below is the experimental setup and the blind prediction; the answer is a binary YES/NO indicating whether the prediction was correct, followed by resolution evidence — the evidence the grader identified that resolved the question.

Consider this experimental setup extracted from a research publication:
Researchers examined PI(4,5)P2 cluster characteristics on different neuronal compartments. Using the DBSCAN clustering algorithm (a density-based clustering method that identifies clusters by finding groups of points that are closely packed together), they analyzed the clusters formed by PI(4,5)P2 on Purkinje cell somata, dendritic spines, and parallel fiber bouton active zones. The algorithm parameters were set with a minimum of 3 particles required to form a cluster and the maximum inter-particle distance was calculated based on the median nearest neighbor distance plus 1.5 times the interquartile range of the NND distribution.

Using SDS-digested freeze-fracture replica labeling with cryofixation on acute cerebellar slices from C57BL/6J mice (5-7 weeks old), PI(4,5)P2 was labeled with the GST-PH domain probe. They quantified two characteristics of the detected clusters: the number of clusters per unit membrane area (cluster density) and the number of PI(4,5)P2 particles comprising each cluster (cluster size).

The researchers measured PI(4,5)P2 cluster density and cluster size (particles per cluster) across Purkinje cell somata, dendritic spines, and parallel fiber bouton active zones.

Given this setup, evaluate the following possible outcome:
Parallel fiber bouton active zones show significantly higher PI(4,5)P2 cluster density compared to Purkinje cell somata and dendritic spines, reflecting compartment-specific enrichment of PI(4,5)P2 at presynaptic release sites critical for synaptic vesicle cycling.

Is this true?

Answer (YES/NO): NO